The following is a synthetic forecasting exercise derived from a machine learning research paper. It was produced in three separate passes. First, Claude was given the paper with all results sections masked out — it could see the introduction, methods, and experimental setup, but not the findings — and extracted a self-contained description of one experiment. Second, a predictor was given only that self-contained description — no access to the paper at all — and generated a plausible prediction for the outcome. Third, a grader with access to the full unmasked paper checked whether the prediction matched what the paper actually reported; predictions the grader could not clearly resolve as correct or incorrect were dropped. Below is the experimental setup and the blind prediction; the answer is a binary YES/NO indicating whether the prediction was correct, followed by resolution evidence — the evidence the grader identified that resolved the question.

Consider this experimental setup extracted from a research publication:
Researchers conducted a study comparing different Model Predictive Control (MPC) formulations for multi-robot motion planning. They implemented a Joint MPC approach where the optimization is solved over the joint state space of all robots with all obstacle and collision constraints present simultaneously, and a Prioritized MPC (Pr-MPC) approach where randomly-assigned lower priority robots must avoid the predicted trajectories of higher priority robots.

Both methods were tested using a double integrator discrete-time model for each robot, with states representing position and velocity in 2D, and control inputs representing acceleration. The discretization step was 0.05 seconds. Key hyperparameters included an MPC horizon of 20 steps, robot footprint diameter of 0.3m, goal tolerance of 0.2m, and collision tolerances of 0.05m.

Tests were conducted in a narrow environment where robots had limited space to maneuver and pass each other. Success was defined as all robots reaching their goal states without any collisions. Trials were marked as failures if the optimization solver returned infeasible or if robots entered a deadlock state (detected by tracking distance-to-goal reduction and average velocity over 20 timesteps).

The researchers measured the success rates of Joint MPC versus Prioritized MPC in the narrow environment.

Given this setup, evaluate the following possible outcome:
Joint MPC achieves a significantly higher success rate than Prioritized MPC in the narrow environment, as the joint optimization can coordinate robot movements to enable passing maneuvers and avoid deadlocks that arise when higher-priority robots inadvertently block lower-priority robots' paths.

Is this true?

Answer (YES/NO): YES